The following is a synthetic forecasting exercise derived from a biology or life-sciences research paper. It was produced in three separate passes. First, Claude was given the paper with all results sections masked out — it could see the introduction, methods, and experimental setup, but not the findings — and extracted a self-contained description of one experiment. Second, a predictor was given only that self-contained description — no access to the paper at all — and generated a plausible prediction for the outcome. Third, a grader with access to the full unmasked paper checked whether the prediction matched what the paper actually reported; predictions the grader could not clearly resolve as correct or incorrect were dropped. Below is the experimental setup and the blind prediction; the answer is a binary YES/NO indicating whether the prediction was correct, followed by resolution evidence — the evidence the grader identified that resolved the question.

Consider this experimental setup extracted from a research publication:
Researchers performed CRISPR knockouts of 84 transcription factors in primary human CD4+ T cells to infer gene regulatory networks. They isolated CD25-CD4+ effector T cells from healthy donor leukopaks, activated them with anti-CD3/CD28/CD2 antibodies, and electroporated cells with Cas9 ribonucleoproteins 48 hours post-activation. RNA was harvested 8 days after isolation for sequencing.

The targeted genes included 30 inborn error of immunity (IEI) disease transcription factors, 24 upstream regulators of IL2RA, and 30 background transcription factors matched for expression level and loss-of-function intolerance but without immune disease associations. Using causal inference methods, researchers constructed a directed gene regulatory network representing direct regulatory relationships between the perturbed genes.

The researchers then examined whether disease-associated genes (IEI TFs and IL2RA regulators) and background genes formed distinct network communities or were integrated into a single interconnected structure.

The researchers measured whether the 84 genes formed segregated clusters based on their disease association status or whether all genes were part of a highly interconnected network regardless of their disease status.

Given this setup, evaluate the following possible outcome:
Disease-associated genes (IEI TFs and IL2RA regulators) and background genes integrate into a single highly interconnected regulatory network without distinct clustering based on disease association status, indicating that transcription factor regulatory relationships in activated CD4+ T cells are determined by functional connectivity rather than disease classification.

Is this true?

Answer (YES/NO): YES